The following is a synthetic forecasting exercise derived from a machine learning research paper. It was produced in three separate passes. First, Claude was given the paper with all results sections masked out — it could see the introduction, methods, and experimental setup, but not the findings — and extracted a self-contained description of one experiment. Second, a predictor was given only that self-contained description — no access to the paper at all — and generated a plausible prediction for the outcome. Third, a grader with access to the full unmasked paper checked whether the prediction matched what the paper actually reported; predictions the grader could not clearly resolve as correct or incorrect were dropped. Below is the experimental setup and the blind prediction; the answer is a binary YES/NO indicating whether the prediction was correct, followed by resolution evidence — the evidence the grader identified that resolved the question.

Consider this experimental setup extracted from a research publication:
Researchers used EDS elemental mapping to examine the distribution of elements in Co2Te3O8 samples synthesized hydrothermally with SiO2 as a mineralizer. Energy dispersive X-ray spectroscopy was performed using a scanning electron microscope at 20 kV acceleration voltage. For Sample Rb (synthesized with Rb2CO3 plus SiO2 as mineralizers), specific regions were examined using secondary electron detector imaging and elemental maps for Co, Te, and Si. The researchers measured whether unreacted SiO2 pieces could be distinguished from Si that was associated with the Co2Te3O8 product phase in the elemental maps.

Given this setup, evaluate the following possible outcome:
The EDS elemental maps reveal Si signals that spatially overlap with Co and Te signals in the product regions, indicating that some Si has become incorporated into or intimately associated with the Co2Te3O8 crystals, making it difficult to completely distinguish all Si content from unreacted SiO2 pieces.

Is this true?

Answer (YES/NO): NO